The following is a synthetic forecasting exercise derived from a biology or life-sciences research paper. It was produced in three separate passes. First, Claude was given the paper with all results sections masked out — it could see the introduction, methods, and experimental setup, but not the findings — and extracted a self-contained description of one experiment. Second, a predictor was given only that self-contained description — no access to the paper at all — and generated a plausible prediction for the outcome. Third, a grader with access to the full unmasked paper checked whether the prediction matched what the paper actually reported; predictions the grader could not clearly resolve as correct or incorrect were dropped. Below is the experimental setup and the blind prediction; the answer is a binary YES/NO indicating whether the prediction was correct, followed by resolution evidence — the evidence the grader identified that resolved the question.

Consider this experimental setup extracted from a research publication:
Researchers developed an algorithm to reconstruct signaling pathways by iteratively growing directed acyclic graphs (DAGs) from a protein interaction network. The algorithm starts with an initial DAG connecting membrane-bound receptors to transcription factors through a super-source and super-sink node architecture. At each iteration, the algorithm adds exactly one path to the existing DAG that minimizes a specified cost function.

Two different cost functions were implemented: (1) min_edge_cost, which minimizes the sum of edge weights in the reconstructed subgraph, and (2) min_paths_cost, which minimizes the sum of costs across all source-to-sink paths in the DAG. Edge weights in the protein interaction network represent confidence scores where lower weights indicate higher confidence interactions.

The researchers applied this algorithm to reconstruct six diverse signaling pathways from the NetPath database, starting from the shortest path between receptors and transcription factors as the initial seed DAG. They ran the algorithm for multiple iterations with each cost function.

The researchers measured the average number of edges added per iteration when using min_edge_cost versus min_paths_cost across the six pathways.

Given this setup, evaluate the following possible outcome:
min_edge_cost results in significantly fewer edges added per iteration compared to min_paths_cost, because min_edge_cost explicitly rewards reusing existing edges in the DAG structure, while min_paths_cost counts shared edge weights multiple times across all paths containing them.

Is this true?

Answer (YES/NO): YES